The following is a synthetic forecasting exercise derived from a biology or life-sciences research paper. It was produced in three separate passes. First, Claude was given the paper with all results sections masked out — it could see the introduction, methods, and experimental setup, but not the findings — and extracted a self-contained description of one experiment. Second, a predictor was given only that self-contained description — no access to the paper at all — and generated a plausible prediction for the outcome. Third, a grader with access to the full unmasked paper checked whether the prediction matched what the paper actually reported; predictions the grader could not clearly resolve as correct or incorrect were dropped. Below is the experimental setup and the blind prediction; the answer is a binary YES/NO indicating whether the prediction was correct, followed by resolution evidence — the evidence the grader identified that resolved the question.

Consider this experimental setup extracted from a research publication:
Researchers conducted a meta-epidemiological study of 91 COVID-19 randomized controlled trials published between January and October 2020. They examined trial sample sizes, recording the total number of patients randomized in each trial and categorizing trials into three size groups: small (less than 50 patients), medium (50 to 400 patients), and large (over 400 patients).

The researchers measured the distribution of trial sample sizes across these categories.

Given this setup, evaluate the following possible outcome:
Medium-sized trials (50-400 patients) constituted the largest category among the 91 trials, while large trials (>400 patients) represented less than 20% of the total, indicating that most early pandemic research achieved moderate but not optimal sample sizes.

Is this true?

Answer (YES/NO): YES